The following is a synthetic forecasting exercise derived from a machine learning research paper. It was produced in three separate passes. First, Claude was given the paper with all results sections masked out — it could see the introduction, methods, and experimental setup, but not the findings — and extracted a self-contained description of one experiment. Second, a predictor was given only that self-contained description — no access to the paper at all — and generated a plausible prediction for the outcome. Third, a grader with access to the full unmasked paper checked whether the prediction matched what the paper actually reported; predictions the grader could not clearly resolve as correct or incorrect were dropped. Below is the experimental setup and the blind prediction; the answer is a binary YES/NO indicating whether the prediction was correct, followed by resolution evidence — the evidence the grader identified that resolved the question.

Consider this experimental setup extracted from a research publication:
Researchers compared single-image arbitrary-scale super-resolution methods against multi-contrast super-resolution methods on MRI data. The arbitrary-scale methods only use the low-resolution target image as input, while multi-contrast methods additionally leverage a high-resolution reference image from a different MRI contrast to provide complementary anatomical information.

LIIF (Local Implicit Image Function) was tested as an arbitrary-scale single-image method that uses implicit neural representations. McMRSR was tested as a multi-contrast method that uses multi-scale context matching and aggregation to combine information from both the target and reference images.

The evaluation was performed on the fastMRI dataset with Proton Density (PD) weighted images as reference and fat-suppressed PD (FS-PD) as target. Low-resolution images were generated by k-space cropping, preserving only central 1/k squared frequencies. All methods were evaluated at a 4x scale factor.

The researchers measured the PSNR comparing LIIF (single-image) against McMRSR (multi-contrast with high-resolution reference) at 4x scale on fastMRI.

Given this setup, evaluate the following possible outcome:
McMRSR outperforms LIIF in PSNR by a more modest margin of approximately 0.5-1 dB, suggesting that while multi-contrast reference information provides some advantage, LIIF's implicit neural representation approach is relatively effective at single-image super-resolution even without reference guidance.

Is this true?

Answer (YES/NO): NO